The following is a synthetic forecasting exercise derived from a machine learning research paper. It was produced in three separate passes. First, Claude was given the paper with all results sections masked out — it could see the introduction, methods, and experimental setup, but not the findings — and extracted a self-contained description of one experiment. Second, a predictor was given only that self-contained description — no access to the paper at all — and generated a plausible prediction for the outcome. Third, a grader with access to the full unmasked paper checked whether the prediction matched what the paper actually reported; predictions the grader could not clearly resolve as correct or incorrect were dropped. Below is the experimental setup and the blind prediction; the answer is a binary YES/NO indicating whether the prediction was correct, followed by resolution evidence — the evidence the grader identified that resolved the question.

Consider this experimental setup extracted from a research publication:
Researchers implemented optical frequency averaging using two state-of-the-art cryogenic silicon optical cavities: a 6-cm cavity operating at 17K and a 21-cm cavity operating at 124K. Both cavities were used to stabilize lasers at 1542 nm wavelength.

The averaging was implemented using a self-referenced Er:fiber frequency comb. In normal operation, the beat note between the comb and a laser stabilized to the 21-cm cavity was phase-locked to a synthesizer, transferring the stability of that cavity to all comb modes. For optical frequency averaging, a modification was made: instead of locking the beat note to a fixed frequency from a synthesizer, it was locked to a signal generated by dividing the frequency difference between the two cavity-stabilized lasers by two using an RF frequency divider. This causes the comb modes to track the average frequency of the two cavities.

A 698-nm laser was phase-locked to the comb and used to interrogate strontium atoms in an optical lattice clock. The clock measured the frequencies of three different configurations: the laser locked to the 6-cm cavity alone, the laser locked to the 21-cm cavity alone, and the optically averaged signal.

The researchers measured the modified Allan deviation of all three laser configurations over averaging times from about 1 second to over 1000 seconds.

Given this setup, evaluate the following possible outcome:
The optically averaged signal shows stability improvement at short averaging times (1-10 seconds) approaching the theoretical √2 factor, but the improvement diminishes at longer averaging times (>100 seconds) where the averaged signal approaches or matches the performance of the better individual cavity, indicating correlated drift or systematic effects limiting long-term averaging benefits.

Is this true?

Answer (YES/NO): NO